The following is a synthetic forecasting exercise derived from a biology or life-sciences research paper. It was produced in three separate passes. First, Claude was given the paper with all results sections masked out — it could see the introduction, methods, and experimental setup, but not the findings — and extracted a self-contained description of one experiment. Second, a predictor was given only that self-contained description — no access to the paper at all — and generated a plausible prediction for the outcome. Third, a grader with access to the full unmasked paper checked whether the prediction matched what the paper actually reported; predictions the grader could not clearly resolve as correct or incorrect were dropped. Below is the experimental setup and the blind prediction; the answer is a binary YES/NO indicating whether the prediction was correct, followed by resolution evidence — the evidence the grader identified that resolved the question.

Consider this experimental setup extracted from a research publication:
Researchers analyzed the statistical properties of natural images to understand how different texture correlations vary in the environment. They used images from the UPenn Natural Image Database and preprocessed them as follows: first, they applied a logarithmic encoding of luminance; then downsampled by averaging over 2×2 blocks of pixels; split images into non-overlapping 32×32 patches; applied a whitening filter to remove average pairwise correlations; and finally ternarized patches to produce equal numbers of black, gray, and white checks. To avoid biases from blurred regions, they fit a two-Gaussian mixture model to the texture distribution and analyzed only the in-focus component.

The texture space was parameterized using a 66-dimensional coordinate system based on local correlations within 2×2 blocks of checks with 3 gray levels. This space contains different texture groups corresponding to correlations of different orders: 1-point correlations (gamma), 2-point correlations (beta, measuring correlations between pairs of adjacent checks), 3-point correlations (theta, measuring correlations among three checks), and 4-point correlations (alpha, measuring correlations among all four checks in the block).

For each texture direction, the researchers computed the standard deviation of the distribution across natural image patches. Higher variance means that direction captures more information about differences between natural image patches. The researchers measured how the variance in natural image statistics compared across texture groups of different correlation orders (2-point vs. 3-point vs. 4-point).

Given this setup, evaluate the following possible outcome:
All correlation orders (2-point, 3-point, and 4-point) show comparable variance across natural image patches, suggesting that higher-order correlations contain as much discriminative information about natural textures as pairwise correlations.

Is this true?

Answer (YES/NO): NO